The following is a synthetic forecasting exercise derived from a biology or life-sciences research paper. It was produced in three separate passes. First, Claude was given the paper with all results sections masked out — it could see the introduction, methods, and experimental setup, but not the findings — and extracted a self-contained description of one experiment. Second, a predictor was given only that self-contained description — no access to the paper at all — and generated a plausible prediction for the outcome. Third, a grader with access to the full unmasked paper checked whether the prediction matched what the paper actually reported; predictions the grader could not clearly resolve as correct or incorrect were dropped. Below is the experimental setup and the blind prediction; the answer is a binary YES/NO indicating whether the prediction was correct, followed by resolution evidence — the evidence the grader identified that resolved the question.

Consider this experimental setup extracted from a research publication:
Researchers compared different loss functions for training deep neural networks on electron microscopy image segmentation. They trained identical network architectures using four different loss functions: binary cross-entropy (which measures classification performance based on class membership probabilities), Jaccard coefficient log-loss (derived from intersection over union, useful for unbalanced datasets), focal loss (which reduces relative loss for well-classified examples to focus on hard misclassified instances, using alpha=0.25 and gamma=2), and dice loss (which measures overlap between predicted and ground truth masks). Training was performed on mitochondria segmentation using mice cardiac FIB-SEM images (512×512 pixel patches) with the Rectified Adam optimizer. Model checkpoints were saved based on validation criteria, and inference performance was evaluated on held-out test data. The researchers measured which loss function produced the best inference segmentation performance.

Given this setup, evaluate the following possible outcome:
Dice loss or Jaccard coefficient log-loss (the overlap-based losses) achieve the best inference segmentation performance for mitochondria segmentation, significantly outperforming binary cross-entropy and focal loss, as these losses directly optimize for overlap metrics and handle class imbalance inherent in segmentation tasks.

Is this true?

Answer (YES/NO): NO